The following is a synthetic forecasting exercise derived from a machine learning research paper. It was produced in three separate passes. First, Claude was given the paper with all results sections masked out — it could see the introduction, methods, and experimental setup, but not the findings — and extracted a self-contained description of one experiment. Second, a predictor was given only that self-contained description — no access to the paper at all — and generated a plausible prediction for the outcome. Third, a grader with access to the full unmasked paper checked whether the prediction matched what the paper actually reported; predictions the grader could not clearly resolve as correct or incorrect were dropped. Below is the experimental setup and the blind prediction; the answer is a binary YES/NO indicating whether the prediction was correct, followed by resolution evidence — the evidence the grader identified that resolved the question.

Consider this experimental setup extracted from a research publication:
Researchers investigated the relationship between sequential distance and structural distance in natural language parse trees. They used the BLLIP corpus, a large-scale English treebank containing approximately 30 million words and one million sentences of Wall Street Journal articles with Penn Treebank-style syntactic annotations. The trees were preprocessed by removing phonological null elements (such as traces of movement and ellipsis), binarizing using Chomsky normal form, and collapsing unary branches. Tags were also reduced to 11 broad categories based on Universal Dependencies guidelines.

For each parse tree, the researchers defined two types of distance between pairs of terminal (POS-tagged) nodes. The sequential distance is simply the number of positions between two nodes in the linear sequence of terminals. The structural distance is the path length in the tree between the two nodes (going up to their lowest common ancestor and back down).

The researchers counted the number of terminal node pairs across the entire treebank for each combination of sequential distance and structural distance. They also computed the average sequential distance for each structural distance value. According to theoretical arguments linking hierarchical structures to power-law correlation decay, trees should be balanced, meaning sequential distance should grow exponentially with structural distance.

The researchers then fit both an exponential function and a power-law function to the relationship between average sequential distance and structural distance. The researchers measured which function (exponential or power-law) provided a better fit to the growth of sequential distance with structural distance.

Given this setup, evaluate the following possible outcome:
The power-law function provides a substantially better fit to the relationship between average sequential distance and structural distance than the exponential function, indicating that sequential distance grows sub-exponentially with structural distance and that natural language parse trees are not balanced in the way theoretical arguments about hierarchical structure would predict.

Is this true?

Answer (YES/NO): YES